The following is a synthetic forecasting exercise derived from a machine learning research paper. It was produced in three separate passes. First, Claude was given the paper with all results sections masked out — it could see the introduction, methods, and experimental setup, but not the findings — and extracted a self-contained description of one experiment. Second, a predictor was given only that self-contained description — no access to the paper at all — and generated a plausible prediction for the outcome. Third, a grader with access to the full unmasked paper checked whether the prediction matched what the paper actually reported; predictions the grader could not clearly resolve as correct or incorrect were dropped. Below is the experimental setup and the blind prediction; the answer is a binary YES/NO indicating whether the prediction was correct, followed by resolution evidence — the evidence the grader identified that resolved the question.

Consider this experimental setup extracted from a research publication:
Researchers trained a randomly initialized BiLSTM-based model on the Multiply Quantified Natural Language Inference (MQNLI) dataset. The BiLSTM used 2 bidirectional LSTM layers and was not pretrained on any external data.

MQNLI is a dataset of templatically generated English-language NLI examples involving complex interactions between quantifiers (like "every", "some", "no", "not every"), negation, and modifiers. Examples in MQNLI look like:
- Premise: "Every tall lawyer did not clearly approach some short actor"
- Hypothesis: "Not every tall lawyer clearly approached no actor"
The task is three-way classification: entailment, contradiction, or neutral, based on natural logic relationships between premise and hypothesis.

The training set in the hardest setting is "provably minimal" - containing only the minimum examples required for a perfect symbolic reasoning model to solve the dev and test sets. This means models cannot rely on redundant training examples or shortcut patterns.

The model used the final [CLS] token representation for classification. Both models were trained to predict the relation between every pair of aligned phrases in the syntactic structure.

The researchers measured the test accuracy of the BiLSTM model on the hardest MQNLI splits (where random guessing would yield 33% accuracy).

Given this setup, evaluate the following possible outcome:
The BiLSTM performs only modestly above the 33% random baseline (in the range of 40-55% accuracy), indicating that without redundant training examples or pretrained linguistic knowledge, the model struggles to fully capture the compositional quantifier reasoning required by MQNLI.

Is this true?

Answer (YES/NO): YES